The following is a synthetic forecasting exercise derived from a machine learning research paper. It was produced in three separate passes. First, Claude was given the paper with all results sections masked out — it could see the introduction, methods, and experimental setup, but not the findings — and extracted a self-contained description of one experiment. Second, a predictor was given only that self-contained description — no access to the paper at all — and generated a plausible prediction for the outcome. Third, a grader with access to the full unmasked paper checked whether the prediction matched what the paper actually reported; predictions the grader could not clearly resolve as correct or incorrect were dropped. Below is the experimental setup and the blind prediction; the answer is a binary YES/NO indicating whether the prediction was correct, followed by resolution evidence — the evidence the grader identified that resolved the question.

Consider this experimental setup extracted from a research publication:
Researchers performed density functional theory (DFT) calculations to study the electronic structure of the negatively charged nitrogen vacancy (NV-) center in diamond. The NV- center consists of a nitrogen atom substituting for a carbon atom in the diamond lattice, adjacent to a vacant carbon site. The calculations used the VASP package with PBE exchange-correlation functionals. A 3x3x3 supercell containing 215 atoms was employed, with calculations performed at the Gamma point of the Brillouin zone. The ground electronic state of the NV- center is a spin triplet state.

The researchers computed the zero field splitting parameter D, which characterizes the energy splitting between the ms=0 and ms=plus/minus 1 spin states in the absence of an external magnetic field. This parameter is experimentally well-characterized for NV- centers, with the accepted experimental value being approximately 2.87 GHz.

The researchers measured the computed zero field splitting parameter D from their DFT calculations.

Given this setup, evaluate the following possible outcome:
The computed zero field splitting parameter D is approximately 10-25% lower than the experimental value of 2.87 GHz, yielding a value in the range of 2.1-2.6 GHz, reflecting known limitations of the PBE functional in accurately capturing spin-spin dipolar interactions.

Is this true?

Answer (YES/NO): NO